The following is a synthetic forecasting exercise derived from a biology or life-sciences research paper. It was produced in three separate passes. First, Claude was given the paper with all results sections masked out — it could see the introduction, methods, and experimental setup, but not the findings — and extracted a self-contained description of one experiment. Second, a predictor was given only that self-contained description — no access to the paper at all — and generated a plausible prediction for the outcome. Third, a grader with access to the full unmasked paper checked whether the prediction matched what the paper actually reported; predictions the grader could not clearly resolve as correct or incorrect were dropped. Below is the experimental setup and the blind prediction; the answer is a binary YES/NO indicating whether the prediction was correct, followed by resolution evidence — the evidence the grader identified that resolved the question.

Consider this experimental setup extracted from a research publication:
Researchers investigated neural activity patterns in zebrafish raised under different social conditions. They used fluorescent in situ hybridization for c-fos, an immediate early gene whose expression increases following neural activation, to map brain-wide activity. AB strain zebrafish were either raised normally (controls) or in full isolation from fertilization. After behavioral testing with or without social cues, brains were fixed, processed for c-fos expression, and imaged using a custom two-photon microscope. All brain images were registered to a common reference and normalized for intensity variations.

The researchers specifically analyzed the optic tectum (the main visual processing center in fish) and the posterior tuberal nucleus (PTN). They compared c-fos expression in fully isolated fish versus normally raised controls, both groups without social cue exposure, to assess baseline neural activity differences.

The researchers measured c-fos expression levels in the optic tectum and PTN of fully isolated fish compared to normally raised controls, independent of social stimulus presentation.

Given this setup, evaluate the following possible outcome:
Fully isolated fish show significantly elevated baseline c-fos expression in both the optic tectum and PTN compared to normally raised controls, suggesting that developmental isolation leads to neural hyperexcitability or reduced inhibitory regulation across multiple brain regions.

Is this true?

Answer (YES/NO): YES